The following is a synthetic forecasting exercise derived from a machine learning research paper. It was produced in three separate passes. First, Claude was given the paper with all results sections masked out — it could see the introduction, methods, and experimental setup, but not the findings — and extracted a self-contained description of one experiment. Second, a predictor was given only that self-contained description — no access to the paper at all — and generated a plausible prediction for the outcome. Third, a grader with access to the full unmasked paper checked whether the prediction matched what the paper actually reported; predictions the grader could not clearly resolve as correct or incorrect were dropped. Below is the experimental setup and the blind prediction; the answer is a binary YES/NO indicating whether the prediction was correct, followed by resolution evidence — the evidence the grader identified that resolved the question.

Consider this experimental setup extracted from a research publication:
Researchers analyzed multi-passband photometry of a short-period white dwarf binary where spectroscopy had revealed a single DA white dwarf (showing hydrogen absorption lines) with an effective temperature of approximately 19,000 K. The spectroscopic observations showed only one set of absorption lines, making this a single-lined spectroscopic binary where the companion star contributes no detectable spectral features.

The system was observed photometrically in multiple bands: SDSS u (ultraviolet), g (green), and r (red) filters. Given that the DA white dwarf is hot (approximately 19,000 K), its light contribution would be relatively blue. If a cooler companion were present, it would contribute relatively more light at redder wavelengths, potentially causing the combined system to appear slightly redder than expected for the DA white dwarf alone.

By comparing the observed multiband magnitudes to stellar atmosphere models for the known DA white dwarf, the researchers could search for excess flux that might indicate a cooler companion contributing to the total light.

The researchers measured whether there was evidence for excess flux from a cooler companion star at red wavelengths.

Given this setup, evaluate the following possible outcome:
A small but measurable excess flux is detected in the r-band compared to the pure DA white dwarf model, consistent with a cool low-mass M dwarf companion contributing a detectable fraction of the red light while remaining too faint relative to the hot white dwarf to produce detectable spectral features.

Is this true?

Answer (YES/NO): NO